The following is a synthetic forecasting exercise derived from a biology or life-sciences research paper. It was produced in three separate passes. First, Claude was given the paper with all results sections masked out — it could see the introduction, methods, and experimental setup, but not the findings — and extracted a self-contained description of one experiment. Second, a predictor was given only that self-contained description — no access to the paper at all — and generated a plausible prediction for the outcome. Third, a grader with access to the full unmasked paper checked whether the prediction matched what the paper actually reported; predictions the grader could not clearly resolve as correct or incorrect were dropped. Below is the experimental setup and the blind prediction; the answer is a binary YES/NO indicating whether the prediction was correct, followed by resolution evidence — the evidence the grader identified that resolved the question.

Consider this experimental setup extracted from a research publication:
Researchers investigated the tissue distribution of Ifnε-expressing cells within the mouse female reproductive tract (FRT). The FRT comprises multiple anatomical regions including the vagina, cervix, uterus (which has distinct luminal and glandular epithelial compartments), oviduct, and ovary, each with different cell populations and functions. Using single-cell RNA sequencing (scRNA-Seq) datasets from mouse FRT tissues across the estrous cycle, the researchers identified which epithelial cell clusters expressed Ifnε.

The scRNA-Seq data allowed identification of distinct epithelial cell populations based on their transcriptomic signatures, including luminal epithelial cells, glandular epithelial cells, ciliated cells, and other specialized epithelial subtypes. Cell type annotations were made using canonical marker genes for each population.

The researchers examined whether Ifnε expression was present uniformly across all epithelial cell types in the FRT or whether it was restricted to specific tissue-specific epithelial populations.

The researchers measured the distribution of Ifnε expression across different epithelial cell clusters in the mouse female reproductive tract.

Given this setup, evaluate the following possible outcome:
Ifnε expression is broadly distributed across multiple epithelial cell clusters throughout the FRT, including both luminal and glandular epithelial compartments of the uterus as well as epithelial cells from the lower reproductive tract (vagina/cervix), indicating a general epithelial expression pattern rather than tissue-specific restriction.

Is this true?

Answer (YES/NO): NO